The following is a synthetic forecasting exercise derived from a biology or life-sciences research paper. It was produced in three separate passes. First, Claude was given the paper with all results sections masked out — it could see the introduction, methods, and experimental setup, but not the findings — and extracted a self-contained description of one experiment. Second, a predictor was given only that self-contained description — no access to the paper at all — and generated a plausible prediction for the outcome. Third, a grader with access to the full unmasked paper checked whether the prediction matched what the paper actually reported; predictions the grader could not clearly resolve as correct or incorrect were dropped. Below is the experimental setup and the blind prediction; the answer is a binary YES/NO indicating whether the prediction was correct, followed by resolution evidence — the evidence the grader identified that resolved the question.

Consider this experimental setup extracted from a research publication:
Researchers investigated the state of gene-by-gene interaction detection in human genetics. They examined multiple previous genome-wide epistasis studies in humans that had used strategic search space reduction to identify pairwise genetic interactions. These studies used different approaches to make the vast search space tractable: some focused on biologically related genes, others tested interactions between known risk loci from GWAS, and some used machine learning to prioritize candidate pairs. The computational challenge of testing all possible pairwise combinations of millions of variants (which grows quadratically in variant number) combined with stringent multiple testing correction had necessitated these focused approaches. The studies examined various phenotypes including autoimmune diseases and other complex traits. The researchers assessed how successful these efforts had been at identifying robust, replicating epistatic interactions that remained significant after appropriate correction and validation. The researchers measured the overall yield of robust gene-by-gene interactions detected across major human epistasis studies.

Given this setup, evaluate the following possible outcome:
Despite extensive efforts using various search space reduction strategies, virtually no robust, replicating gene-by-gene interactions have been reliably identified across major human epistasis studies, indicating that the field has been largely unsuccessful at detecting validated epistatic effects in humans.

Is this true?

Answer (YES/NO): NO